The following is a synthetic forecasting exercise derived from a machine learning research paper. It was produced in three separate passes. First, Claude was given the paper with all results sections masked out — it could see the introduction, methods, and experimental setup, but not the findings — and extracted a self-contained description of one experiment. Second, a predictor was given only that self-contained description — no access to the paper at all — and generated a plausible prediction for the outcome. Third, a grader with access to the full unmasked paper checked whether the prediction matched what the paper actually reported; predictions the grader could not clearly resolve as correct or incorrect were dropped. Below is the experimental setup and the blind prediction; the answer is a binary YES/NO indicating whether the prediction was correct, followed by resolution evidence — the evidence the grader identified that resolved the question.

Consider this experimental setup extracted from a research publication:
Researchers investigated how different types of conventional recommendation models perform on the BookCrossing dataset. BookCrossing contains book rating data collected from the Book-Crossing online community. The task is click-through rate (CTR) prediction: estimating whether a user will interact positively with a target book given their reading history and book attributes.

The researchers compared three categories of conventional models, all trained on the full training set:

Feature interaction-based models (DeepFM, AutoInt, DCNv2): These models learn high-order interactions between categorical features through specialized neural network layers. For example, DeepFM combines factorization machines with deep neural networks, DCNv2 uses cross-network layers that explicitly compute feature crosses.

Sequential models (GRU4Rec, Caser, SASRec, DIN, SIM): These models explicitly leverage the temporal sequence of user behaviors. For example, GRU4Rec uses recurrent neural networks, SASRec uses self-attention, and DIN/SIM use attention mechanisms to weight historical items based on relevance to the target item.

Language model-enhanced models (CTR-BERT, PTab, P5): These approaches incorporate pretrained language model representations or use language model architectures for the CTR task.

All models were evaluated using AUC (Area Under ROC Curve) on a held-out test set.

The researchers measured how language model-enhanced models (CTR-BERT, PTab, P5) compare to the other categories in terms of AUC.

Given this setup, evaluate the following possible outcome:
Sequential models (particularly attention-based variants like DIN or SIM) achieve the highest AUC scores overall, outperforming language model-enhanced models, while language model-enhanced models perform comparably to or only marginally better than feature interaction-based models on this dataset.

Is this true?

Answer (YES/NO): NO